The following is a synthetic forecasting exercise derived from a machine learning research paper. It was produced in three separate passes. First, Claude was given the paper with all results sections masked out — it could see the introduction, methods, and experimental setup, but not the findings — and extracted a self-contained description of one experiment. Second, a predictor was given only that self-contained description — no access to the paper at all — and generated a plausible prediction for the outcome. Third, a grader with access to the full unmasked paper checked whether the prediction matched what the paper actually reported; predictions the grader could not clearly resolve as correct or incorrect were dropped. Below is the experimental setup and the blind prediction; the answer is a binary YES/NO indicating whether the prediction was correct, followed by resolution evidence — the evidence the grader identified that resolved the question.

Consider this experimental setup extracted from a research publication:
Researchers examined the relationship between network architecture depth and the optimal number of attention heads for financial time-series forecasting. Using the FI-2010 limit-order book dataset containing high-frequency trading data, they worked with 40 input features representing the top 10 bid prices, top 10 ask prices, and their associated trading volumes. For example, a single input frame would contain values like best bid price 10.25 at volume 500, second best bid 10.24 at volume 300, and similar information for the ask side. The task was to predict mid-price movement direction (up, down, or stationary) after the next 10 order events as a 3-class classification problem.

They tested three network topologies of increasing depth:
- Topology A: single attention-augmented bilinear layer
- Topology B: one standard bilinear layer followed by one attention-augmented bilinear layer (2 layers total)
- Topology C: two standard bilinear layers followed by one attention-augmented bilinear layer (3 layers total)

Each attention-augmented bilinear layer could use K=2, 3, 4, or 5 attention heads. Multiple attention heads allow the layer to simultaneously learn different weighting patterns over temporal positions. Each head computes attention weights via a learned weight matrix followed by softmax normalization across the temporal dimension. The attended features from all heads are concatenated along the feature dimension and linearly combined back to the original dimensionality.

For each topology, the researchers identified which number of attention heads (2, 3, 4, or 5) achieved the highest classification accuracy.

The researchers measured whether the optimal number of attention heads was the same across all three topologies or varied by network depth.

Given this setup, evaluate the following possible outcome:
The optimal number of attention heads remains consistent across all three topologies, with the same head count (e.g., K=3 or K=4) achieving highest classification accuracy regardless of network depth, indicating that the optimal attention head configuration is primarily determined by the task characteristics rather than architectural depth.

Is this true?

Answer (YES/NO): NO